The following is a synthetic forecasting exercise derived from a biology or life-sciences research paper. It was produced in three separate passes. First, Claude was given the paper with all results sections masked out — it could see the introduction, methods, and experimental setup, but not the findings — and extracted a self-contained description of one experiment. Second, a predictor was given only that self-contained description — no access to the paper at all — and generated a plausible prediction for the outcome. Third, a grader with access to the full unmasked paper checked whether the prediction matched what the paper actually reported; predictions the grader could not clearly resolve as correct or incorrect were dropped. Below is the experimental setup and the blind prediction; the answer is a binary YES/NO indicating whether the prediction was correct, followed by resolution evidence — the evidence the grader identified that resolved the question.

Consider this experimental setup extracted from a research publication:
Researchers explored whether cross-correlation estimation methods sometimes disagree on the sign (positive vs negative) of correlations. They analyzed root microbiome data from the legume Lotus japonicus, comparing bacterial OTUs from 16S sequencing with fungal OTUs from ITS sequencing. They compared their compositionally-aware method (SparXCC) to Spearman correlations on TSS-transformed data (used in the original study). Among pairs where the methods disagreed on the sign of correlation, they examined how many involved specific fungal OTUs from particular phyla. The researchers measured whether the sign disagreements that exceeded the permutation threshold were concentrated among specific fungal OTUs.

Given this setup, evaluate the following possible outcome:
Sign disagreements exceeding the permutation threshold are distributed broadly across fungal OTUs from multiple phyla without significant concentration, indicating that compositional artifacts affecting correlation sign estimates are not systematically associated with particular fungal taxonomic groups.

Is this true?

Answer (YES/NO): NO